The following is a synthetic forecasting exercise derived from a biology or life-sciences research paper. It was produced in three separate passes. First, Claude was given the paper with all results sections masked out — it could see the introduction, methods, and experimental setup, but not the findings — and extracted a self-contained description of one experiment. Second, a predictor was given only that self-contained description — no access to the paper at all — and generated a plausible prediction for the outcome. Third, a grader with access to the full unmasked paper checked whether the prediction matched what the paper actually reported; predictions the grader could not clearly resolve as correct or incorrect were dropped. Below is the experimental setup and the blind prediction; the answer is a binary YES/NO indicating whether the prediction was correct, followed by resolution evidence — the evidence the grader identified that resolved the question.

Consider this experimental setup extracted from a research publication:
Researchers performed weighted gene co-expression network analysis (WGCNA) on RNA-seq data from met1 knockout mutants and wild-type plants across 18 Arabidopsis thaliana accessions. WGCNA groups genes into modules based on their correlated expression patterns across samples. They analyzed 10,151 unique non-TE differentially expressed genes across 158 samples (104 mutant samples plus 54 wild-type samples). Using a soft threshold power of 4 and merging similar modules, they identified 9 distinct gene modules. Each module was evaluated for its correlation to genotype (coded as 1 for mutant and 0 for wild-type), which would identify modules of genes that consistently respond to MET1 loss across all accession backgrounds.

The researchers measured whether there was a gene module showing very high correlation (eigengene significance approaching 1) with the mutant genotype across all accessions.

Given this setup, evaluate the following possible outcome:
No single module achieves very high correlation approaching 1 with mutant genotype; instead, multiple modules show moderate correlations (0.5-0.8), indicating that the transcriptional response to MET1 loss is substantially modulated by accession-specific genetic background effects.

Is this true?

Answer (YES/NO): NO